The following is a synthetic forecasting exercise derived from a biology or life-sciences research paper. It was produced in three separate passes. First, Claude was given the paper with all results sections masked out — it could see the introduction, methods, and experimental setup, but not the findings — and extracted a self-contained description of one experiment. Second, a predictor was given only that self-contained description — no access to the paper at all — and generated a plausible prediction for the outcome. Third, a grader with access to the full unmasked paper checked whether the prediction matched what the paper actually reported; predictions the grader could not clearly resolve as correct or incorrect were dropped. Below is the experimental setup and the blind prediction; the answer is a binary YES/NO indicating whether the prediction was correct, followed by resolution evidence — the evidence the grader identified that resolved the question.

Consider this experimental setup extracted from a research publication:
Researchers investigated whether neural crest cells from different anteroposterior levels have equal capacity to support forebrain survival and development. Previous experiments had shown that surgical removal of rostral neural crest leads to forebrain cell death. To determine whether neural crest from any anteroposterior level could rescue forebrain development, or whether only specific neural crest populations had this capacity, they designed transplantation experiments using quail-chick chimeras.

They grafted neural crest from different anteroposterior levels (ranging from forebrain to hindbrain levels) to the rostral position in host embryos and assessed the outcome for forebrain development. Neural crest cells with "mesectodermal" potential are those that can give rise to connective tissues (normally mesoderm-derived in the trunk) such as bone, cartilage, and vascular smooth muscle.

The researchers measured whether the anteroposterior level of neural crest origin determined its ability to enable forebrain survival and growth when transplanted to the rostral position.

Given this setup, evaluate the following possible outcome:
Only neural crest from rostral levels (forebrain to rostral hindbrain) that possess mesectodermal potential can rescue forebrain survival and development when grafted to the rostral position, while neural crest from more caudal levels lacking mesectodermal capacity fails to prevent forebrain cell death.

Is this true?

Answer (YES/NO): YES